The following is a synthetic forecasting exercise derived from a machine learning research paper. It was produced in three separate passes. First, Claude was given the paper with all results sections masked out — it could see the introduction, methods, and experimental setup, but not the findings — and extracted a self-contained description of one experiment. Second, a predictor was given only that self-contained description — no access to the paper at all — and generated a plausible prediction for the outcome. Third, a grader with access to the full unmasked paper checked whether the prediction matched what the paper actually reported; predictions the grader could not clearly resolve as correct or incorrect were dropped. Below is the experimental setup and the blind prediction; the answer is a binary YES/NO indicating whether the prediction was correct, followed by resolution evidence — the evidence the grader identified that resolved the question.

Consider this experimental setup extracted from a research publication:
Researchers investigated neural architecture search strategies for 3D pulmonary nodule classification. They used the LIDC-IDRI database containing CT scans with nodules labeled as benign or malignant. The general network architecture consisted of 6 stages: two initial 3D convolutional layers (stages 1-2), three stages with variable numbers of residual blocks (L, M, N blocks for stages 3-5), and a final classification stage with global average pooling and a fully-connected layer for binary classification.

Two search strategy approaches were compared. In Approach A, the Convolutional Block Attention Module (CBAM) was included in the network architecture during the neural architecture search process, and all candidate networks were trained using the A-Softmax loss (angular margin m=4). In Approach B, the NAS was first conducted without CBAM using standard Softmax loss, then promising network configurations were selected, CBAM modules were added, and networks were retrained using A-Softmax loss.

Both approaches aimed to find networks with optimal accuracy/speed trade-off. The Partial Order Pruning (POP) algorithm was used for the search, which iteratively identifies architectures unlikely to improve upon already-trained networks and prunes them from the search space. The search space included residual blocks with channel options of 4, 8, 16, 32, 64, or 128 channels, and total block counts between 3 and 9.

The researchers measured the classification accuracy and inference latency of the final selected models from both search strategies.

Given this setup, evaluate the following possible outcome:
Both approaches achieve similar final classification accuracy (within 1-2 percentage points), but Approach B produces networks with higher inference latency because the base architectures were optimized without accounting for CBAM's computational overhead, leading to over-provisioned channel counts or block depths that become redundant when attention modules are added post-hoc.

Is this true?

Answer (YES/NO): YES